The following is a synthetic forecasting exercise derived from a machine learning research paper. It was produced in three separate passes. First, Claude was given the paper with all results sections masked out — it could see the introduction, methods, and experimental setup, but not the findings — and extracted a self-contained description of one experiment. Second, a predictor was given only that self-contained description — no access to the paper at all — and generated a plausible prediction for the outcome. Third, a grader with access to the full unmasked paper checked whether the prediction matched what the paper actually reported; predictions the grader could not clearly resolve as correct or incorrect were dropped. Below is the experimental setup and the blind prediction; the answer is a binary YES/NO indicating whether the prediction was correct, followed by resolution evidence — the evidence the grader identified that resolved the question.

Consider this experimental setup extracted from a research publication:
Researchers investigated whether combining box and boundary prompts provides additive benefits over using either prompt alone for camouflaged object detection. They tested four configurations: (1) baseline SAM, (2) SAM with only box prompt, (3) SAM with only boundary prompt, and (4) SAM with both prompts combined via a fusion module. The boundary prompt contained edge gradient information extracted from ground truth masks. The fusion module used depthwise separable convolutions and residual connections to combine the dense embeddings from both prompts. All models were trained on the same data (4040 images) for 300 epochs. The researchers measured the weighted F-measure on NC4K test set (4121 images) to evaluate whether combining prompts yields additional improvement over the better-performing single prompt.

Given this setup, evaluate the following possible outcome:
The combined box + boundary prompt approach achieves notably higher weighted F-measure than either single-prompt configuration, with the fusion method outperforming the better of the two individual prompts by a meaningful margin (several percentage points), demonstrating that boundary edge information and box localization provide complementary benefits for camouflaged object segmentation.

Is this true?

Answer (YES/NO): NO